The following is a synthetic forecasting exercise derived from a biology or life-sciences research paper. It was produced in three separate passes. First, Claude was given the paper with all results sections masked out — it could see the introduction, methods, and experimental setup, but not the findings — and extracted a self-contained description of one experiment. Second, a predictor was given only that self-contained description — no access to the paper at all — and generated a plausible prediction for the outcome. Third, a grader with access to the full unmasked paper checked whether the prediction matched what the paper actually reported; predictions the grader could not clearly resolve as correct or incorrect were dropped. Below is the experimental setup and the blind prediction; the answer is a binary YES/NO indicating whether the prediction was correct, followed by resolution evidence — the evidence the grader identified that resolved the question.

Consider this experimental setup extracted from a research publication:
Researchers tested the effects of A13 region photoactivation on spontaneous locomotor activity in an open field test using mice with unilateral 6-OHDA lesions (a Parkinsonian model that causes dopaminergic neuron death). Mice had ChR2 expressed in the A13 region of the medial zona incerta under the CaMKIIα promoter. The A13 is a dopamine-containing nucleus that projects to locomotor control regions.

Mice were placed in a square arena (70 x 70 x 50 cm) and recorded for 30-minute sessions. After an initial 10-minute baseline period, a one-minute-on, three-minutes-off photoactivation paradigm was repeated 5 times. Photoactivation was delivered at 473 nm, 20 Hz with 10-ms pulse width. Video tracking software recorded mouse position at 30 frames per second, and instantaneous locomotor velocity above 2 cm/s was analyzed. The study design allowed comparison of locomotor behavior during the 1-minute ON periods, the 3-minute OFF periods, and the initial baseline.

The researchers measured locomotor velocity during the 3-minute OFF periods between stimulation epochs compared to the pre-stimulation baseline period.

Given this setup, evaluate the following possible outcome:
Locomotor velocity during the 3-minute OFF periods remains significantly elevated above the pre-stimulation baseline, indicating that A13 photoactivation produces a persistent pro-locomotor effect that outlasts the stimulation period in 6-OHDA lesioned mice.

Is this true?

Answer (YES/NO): NO